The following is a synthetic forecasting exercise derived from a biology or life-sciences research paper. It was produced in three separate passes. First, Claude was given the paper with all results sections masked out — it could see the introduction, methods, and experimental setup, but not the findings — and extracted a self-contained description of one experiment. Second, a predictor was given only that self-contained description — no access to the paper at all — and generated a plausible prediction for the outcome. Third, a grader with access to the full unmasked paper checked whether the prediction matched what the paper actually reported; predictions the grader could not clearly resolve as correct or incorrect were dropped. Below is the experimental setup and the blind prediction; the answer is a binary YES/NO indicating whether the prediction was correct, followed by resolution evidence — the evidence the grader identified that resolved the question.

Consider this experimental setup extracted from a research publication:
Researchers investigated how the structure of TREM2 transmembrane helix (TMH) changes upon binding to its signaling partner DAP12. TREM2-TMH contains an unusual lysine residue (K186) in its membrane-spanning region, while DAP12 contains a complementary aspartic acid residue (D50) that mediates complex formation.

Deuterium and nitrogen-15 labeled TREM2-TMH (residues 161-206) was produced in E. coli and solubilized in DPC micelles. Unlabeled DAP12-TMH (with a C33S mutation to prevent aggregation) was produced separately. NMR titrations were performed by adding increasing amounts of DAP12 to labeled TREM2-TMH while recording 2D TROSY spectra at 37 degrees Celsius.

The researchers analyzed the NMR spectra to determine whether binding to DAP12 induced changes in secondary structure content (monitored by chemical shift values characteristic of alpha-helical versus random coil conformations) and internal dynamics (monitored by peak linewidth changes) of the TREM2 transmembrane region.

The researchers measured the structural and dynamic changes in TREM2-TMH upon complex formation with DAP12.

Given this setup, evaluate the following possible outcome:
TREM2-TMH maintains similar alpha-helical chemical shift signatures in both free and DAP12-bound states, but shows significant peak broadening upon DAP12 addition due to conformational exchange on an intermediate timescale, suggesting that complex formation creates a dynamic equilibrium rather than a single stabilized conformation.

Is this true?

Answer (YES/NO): NO